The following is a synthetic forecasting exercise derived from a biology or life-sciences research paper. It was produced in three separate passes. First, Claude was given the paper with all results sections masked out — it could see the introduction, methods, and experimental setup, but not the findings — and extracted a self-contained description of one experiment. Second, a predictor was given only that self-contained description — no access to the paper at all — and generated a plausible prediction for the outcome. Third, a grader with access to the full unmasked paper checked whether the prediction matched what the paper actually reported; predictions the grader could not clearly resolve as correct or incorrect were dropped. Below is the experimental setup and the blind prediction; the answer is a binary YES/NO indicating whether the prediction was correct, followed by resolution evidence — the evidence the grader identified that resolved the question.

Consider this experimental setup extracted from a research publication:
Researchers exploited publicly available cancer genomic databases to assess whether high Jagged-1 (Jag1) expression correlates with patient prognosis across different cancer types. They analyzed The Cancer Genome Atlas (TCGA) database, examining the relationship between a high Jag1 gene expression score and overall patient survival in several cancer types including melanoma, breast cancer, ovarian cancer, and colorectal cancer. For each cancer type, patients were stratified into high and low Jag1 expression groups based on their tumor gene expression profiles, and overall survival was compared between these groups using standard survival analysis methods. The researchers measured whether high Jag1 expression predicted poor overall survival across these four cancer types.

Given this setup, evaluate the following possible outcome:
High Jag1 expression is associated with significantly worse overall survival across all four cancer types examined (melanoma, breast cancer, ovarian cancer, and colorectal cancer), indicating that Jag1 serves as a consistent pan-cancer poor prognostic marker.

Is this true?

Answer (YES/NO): NO